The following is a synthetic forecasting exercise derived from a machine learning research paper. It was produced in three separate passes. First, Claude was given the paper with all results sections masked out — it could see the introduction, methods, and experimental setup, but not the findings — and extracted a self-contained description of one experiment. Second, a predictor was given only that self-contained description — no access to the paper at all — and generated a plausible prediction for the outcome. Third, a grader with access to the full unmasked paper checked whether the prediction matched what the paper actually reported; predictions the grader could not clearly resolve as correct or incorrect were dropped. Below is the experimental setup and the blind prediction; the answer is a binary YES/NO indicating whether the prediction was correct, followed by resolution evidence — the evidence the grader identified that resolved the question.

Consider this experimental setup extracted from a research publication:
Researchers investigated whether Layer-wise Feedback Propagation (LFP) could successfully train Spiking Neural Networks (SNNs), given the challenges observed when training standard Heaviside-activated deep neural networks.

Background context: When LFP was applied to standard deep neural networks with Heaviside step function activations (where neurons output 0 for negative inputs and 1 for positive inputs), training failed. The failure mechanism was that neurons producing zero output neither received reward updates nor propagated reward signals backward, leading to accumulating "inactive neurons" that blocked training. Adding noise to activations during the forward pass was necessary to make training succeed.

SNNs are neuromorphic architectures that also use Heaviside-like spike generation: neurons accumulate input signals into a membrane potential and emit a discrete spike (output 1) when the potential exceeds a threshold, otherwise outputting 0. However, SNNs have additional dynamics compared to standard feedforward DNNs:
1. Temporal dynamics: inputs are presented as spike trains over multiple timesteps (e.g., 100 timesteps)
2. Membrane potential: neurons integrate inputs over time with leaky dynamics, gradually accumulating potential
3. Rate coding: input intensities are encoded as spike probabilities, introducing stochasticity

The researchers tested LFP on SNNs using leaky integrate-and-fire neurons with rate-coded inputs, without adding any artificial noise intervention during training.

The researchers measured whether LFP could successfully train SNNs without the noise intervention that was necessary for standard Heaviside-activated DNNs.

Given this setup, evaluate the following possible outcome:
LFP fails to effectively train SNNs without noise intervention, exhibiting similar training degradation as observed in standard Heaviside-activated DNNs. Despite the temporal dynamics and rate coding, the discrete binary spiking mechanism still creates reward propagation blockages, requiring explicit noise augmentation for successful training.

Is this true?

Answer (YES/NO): NO